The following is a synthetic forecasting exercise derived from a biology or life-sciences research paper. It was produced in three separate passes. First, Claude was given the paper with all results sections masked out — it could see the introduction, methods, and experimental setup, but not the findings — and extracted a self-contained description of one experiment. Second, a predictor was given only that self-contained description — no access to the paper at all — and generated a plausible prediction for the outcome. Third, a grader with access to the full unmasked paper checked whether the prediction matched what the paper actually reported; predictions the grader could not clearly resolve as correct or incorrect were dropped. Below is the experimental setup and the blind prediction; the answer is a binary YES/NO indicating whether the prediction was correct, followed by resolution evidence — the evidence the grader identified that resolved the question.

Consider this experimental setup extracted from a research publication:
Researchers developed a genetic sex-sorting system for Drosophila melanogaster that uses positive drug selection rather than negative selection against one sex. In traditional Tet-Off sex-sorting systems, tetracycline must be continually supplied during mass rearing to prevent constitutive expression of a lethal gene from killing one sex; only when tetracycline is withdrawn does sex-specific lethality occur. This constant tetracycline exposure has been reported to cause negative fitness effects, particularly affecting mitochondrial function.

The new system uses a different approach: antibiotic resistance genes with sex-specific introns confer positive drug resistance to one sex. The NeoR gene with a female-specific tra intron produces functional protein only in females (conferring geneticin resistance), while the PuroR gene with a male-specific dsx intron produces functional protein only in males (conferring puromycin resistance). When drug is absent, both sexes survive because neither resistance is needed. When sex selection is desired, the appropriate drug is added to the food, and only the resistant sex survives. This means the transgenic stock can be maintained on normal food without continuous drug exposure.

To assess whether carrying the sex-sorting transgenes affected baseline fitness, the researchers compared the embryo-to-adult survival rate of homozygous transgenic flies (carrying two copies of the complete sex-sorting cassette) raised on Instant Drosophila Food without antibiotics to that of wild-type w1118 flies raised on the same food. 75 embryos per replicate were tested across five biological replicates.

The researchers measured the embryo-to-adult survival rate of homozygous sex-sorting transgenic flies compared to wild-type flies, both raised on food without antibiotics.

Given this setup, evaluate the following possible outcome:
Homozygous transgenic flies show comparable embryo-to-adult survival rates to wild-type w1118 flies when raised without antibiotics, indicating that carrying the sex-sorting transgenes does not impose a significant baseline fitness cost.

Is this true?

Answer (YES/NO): YES